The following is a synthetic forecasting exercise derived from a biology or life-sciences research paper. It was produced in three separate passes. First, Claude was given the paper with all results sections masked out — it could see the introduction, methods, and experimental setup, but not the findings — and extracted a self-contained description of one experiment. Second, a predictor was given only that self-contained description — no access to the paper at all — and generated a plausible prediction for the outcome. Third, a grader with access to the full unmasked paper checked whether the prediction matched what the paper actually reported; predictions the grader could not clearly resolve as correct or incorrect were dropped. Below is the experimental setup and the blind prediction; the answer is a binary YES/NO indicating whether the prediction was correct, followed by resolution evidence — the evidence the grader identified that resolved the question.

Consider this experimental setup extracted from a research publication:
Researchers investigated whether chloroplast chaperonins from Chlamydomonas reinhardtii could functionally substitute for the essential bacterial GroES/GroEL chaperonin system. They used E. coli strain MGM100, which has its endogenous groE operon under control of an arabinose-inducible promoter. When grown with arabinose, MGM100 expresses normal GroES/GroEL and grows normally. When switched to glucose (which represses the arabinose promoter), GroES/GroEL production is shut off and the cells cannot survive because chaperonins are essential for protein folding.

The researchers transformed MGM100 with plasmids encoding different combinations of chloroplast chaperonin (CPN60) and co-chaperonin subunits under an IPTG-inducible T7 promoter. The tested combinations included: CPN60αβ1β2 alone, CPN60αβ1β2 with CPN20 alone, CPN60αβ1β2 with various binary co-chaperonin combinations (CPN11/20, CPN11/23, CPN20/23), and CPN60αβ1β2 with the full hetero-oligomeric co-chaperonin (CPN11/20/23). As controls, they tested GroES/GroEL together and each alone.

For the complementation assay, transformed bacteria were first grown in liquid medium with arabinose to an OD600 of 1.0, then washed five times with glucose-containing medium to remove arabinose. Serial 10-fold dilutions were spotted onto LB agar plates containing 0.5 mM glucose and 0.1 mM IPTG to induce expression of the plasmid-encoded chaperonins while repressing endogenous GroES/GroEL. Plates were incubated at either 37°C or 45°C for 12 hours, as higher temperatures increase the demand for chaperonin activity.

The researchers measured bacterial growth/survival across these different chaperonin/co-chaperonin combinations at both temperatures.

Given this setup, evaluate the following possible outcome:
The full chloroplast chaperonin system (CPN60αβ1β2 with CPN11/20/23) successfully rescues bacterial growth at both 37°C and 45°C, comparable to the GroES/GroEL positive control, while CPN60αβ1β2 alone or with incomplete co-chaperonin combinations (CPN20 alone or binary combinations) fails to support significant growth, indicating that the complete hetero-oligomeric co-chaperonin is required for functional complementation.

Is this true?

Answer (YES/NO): NO